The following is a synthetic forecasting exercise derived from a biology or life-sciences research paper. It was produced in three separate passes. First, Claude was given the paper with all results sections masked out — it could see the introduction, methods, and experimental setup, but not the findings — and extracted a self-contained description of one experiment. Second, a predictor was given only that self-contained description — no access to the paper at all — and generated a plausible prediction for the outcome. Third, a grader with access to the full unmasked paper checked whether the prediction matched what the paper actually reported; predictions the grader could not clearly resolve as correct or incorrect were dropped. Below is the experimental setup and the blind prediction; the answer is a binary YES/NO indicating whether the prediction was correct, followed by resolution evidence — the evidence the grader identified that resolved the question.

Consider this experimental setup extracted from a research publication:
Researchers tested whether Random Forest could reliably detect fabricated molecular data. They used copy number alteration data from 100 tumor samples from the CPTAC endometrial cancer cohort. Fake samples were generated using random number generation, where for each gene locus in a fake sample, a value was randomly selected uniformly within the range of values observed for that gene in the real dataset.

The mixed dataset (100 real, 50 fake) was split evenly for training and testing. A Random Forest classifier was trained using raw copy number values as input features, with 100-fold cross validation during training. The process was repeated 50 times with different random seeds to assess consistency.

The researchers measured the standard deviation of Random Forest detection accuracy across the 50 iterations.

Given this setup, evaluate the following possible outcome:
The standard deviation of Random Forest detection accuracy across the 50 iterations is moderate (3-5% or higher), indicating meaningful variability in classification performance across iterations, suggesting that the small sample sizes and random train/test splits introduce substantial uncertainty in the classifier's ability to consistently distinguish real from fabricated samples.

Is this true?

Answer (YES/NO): YES